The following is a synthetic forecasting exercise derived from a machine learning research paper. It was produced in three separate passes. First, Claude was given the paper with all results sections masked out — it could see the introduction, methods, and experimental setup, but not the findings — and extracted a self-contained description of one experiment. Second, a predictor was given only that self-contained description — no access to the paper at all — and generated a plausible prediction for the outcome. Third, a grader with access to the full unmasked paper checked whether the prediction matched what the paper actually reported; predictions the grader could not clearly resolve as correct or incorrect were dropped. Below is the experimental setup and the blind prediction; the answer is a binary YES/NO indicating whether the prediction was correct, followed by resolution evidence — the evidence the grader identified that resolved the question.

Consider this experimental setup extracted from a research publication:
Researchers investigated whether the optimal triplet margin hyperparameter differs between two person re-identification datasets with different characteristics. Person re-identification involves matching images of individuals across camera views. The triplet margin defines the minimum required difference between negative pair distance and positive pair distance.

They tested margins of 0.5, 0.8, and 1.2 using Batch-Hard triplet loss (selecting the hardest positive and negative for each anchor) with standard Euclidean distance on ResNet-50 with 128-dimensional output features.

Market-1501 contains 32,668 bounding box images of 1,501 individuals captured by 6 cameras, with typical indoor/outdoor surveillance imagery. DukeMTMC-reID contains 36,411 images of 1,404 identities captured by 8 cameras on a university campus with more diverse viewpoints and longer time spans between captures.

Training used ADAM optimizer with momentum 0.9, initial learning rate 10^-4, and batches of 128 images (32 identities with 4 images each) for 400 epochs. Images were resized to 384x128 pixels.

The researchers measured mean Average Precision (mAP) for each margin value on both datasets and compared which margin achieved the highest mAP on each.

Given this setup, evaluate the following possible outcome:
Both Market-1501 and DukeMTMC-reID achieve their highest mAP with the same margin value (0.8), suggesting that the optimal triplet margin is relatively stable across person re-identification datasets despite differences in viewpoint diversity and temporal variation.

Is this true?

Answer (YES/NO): NO